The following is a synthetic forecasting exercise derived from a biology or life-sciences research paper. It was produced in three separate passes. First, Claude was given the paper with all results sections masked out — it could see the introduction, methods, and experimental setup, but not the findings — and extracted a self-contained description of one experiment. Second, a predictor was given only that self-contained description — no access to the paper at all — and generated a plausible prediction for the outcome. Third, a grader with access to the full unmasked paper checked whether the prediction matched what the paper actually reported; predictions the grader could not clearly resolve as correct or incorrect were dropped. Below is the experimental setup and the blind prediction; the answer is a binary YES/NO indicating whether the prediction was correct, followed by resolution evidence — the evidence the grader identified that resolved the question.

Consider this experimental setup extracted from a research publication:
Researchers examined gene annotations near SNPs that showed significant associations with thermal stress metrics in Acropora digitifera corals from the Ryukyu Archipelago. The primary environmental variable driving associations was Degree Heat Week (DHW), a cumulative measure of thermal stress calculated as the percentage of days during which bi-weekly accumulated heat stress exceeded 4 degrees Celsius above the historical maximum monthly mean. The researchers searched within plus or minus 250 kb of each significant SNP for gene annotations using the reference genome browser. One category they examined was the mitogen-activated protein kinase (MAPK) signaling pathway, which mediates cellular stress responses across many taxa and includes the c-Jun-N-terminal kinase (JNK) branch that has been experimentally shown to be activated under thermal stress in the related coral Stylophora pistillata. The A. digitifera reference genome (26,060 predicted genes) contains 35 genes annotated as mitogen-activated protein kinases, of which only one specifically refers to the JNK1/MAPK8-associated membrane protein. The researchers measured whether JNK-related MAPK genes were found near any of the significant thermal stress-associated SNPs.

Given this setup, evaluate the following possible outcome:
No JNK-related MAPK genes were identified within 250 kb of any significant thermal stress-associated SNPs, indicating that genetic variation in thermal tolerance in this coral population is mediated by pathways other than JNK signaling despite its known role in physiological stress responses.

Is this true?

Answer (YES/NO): NO